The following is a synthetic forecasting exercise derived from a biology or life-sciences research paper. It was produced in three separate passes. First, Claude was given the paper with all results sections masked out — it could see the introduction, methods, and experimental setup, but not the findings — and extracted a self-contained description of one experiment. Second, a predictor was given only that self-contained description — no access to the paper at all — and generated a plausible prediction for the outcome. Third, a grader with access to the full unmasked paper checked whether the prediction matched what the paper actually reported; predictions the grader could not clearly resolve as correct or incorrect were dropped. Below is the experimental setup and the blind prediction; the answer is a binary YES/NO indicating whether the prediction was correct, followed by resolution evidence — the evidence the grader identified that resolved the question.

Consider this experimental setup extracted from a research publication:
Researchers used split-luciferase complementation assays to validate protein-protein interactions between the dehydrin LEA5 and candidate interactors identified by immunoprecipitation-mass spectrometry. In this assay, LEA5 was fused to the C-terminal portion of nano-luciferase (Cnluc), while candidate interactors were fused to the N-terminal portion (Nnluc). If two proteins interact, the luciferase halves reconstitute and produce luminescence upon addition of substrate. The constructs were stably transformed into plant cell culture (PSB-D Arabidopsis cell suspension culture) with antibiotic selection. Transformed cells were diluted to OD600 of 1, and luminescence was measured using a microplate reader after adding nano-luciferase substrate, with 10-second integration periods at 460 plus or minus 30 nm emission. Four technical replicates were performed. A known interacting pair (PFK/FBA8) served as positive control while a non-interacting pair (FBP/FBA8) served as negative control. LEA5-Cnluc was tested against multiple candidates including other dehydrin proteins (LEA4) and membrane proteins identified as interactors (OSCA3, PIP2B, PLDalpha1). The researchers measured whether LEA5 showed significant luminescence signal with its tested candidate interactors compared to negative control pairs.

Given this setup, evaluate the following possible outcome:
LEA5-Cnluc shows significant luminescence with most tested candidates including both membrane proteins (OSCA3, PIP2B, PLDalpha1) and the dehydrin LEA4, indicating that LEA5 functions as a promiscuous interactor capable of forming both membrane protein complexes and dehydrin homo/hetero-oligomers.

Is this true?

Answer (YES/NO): YES